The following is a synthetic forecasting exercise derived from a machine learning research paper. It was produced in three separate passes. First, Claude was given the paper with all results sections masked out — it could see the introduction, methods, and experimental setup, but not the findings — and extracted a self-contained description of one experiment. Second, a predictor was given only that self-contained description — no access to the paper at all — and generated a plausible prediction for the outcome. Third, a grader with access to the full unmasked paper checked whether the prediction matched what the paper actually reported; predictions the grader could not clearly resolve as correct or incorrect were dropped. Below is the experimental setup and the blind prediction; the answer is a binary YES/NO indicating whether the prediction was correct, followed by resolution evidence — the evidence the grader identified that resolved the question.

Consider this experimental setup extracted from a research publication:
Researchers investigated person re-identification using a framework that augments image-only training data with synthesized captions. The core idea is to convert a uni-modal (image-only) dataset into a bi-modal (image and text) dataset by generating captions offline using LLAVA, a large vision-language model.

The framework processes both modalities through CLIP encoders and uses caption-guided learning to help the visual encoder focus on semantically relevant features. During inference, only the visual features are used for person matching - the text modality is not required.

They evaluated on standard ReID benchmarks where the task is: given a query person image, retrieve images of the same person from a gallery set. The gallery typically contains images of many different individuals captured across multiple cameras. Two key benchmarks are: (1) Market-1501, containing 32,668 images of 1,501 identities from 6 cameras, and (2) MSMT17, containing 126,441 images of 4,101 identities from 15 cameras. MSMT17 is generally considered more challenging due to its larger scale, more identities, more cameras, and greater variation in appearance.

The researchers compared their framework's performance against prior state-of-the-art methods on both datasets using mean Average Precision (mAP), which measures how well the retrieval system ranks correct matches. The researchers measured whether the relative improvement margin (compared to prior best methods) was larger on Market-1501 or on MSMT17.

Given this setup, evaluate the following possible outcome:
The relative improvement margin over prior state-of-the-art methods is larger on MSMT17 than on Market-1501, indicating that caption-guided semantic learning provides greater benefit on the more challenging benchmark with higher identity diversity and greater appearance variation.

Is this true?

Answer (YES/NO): NO